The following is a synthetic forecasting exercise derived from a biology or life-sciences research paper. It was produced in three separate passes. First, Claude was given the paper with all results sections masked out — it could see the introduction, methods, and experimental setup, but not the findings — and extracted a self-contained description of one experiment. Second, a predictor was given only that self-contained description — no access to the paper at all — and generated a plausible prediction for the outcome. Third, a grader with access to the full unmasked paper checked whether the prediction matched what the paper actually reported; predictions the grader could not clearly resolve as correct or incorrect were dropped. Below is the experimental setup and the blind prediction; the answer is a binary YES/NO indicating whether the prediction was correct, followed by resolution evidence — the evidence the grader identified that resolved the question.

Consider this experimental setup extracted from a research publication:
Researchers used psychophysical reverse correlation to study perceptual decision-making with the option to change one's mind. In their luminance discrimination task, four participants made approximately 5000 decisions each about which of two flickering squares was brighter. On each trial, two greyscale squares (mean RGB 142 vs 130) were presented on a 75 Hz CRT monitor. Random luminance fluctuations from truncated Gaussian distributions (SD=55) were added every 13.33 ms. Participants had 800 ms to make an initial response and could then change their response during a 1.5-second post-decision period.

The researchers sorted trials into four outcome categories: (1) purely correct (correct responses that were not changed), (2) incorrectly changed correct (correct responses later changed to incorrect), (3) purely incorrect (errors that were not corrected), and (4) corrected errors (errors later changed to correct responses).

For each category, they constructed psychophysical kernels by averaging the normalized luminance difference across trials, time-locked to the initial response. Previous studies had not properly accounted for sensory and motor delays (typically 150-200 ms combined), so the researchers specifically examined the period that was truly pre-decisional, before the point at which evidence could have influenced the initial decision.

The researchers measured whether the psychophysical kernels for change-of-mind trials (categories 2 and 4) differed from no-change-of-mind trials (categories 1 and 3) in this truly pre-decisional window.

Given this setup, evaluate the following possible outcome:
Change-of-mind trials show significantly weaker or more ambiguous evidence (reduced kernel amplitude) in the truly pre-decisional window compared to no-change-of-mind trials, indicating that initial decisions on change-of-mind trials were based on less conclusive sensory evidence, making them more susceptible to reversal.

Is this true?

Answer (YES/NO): YES